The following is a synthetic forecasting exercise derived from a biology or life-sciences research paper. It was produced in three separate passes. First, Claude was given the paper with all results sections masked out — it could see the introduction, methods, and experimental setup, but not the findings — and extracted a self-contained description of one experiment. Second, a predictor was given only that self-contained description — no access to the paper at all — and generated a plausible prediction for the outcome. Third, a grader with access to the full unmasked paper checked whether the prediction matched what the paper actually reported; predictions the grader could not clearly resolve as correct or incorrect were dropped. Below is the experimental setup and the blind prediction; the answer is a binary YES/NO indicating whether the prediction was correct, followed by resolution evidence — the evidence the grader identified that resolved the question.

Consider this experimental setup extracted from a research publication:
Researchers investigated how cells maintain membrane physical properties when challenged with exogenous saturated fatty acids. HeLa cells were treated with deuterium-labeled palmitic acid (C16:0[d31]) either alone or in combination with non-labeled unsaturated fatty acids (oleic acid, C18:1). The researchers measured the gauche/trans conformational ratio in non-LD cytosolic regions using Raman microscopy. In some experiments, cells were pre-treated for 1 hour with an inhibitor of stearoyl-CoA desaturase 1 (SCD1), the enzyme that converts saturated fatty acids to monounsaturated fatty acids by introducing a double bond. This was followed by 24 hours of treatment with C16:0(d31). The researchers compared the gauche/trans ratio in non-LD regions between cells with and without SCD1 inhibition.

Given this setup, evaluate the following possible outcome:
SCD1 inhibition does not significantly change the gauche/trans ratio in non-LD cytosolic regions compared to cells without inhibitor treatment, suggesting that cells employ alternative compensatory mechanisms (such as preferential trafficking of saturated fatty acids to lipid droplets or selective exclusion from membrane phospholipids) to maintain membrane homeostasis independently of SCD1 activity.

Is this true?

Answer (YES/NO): YES